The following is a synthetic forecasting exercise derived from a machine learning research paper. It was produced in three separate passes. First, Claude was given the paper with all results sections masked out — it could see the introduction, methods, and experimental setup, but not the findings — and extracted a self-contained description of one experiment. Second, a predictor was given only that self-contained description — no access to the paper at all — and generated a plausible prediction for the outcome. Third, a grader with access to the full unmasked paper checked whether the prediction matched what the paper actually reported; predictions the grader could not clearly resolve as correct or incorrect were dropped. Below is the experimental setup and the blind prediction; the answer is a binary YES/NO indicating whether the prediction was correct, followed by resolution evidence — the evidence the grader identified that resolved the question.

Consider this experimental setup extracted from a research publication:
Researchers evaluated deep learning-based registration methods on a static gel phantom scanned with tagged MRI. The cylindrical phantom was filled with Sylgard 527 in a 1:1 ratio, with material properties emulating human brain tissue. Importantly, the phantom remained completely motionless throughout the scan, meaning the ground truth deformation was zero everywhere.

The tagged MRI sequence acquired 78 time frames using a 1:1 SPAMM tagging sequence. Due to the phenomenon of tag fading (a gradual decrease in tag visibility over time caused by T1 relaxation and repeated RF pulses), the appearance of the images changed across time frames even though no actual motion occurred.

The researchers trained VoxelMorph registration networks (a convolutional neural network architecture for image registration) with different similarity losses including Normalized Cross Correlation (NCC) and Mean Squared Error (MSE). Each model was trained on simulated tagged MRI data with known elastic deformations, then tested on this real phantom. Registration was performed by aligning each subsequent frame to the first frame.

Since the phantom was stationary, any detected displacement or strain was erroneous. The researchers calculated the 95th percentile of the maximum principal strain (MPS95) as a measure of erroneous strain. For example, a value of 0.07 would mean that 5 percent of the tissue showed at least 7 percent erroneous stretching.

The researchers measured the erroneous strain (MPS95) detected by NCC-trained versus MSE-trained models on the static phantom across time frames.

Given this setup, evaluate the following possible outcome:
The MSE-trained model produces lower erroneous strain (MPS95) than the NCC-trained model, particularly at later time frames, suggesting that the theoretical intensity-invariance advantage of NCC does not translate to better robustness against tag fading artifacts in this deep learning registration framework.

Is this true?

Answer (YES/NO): NO